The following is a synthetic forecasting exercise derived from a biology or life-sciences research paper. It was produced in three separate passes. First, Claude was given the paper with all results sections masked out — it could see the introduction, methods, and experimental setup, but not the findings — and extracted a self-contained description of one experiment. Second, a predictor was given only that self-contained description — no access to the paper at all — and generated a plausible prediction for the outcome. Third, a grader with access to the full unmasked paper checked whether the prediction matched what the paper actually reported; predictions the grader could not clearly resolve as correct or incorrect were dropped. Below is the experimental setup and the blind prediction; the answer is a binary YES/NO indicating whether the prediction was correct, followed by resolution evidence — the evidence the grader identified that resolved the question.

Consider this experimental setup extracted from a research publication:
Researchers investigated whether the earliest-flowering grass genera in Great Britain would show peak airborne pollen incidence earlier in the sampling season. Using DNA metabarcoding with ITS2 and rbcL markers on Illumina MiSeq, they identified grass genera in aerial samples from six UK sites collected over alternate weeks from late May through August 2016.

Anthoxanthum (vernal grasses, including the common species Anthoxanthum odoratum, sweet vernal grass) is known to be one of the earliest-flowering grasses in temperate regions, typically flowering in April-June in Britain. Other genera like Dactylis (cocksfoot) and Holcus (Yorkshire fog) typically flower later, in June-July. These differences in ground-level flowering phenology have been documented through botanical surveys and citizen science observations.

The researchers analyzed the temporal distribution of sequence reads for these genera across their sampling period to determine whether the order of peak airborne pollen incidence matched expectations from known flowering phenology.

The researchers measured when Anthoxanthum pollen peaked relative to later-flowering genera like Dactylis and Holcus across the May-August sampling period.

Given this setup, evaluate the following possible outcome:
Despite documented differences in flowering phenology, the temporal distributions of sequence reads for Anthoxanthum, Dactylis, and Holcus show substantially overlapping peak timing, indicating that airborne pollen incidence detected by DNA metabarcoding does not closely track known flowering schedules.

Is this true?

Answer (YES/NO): NO